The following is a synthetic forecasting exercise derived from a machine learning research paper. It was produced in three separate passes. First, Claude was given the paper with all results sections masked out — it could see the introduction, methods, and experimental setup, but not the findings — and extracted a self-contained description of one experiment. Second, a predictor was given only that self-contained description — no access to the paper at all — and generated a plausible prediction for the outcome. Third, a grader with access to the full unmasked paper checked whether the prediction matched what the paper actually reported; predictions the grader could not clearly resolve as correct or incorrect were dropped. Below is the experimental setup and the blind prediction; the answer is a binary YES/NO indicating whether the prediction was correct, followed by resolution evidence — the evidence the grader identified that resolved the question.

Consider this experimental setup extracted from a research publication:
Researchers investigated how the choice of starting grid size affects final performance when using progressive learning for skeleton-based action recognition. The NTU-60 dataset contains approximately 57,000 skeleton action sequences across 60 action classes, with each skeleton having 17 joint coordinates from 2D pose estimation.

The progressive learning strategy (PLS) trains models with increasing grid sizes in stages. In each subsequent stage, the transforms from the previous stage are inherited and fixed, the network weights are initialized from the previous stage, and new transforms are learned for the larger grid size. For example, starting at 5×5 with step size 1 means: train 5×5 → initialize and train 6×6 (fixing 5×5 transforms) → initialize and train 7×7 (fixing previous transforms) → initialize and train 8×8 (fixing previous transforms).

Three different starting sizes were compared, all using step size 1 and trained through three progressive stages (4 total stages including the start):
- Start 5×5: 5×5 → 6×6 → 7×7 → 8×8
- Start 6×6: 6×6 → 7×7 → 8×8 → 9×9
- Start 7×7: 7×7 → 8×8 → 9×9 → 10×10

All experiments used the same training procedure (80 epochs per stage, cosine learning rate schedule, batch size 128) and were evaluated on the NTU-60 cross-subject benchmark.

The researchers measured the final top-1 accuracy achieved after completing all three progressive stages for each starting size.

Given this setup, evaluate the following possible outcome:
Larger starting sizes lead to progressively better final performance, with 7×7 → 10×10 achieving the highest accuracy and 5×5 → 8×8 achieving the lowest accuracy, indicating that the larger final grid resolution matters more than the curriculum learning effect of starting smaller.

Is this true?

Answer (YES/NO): NO